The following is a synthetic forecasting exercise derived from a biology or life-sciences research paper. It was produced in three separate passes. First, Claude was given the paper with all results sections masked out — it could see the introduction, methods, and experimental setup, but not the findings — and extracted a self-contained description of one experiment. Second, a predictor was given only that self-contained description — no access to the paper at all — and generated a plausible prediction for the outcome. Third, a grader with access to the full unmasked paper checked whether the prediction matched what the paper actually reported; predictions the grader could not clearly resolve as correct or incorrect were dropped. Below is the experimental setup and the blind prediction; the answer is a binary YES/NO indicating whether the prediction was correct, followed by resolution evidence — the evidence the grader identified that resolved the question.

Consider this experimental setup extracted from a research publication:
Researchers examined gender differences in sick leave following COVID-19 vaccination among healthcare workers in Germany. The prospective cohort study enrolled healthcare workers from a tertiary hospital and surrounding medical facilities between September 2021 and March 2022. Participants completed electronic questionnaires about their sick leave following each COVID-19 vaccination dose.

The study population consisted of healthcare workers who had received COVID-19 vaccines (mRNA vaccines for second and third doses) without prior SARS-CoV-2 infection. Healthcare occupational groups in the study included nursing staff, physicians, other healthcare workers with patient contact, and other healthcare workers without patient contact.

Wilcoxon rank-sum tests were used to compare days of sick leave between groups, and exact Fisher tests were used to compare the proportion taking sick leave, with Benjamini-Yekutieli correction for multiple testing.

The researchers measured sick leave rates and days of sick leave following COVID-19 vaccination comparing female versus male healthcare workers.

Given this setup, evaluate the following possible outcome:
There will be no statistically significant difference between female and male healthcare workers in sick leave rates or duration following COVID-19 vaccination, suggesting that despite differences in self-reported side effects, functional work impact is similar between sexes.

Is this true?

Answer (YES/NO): NO